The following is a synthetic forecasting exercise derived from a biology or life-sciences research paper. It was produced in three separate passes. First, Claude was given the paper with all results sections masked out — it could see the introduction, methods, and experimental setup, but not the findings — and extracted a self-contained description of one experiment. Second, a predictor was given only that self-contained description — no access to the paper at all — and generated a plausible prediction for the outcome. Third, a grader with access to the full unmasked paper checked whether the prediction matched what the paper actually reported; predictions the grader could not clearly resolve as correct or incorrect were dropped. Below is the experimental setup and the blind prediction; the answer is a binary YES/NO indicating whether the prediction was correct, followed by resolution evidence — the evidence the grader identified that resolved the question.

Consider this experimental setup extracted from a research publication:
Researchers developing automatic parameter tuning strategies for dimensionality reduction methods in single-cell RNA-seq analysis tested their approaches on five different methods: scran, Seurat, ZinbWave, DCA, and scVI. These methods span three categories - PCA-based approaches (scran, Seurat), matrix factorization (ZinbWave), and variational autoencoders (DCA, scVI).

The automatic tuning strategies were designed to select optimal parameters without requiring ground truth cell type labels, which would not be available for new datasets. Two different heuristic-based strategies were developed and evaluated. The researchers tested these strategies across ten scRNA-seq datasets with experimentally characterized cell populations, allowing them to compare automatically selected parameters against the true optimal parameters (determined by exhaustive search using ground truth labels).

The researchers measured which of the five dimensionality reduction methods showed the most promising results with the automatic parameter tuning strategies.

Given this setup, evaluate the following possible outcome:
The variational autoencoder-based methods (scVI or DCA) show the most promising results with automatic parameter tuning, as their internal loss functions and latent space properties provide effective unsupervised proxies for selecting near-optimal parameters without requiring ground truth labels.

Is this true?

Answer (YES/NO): NO